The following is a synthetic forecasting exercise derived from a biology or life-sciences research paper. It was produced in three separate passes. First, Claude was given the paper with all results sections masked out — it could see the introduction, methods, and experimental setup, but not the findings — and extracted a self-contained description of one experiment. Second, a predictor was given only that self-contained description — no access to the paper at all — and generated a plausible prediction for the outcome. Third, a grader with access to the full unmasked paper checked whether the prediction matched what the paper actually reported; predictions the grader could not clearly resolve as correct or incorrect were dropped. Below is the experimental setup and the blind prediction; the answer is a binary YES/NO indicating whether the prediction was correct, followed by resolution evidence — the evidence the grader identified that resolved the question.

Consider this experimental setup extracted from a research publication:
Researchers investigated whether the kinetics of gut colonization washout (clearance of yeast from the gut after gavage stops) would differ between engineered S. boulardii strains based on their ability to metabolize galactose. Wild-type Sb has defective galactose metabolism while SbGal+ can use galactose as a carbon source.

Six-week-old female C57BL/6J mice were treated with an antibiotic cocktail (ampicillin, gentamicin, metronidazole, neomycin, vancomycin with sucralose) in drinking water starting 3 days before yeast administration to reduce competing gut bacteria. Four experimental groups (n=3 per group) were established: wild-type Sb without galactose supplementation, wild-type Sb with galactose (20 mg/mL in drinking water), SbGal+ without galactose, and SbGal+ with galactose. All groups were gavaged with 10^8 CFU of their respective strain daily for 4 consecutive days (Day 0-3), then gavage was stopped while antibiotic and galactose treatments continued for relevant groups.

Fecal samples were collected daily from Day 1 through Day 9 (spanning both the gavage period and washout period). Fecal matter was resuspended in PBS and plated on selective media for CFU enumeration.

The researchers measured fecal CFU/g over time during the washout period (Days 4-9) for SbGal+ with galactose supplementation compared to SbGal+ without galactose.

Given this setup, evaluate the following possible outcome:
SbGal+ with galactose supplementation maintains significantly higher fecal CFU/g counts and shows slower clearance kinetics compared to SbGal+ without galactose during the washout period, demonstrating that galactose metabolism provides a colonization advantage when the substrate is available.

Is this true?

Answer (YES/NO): YES